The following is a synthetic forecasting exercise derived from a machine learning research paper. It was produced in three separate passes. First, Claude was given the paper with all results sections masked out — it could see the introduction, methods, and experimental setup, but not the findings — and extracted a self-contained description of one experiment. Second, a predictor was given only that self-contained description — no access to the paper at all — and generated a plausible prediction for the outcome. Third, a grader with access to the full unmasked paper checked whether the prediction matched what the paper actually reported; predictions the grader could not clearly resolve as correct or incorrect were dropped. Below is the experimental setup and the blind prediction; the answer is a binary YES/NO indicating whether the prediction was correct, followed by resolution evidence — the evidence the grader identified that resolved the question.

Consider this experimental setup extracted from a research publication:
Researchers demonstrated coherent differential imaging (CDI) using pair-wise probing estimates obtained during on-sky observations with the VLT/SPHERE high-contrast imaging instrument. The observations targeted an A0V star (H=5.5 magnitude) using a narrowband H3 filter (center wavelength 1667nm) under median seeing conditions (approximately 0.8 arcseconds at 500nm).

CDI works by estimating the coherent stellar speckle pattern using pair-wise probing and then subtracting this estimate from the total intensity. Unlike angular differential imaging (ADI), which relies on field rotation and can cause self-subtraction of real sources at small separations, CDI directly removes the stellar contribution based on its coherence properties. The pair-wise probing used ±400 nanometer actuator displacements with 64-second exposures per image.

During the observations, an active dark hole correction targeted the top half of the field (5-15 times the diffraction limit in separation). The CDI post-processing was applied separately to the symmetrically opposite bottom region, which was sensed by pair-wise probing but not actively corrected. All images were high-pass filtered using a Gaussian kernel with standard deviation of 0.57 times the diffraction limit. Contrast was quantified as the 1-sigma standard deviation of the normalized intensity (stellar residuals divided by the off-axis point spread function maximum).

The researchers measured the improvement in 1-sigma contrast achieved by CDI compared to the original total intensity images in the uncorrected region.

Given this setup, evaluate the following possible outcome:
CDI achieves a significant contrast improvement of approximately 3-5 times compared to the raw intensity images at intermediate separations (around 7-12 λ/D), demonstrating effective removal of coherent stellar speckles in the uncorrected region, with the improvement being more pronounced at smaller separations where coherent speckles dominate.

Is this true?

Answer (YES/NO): NO